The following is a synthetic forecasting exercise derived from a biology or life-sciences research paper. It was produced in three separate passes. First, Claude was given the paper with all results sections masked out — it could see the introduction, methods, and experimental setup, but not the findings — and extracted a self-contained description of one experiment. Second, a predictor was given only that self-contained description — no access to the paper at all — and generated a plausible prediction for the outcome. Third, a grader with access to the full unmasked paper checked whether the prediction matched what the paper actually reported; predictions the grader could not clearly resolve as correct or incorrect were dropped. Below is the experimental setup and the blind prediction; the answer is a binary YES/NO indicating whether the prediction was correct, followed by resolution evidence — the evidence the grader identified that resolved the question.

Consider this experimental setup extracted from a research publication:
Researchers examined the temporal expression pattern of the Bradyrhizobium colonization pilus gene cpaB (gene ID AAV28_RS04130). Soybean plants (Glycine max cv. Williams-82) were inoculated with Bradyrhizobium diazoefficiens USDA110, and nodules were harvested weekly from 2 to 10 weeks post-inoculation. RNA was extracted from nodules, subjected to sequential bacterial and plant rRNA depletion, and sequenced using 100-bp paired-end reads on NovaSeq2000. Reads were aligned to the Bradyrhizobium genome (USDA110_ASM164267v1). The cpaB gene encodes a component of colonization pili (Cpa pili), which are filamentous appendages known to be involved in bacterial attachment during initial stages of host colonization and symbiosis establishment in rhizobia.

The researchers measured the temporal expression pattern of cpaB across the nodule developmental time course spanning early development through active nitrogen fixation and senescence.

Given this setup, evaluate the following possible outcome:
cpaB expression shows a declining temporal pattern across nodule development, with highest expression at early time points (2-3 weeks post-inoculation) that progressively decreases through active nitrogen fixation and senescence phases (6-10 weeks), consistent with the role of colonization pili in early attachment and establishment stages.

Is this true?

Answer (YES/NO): NO